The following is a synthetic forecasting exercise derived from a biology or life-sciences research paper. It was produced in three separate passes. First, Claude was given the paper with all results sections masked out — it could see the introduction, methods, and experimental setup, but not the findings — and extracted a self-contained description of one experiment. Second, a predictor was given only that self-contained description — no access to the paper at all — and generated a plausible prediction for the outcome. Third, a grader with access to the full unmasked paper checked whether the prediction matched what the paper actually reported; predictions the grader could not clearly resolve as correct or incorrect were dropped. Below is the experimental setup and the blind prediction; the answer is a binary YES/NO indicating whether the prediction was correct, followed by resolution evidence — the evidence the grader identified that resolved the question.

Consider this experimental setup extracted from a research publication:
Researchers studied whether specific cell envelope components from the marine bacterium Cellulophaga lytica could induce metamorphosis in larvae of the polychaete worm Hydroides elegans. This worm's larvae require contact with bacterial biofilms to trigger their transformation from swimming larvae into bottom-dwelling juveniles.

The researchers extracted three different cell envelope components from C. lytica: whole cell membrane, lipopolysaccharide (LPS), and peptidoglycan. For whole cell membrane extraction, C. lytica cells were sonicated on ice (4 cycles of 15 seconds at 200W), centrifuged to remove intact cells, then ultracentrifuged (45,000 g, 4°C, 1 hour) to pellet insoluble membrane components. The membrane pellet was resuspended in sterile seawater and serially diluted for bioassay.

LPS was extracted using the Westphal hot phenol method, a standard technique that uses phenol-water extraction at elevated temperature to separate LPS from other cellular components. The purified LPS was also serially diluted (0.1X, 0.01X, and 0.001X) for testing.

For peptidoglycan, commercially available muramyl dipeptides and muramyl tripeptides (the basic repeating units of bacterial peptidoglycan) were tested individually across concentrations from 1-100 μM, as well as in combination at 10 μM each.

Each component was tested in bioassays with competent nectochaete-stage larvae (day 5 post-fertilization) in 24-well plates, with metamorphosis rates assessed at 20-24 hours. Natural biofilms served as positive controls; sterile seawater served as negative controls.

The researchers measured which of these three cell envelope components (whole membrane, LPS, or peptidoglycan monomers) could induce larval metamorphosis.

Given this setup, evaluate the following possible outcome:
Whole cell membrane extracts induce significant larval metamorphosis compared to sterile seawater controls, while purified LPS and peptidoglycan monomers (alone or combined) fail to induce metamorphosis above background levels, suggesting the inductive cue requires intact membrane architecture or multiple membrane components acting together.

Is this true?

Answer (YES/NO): NO